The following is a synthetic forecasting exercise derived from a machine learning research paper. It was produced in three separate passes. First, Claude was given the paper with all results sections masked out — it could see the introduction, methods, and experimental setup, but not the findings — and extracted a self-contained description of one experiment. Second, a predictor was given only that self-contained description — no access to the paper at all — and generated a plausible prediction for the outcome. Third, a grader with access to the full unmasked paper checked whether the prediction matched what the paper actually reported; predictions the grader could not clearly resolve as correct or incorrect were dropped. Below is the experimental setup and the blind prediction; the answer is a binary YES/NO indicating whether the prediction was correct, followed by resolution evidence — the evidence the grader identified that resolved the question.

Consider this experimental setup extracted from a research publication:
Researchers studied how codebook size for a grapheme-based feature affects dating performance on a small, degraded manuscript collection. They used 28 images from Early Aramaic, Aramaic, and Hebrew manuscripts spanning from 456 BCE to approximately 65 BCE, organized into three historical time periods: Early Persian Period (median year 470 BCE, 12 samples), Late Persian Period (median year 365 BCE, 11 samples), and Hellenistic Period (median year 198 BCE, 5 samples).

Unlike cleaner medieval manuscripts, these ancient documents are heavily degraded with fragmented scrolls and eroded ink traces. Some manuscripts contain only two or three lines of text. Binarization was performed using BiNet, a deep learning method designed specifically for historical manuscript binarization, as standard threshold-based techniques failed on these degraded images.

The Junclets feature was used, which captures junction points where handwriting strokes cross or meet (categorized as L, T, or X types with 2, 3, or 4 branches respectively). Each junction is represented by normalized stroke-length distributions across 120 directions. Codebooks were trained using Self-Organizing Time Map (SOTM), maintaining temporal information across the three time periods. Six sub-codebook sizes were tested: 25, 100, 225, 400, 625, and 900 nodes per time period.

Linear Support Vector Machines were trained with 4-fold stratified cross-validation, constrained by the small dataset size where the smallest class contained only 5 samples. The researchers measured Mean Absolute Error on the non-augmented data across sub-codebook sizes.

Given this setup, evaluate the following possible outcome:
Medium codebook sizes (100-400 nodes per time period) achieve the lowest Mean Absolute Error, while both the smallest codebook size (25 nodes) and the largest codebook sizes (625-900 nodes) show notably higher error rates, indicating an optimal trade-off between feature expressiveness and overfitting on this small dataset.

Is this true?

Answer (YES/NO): NO